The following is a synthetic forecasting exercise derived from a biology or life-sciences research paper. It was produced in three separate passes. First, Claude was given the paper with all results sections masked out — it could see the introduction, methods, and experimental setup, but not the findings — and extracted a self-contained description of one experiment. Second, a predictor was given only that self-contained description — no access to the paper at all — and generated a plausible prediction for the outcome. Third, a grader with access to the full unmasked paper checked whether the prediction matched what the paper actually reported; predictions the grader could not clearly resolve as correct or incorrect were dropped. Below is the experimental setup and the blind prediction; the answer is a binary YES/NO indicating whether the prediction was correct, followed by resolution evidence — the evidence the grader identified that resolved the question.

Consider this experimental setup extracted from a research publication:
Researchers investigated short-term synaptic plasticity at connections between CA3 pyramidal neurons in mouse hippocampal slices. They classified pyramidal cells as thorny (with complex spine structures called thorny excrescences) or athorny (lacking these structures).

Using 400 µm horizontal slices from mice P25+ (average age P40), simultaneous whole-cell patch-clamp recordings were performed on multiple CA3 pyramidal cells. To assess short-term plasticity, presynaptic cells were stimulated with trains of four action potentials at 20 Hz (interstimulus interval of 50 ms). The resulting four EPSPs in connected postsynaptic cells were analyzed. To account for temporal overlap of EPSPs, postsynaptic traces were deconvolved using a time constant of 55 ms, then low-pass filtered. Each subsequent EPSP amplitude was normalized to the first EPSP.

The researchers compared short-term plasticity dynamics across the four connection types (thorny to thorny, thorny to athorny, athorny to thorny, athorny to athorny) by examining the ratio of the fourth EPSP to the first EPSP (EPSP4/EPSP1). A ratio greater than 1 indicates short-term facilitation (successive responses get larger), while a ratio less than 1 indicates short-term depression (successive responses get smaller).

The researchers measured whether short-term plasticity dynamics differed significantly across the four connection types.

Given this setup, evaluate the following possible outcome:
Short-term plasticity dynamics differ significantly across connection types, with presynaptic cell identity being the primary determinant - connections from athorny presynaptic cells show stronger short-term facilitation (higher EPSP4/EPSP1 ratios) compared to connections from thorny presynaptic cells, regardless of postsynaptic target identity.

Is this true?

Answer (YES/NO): NO